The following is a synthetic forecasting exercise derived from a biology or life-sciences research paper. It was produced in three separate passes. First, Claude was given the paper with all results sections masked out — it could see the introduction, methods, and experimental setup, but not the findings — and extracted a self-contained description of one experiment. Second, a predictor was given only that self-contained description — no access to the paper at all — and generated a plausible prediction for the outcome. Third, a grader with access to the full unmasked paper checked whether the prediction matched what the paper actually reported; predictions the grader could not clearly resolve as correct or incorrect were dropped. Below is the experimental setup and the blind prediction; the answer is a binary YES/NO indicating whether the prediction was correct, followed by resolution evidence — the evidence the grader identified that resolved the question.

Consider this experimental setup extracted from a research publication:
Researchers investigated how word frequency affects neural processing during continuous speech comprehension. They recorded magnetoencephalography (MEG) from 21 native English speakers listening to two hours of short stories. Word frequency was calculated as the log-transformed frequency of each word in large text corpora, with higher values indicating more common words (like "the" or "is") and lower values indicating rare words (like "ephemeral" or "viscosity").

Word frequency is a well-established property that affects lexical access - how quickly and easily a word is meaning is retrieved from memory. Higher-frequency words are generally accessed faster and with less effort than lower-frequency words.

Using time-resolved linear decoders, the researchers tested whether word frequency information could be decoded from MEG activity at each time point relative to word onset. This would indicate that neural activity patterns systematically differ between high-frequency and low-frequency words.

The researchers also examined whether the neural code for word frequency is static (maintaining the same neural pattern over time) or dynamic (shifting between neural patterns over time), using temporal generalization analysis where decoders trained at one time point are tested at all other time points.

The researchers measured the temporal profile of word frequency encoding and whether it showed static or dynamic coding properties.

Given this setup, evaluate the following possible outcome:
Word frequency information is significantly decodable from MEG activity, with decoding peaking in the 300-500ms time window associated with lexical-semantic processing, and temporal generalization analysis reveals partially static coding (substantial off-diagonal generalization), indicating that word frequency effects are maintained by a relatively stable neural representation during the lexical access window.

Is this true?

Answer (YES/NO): NO